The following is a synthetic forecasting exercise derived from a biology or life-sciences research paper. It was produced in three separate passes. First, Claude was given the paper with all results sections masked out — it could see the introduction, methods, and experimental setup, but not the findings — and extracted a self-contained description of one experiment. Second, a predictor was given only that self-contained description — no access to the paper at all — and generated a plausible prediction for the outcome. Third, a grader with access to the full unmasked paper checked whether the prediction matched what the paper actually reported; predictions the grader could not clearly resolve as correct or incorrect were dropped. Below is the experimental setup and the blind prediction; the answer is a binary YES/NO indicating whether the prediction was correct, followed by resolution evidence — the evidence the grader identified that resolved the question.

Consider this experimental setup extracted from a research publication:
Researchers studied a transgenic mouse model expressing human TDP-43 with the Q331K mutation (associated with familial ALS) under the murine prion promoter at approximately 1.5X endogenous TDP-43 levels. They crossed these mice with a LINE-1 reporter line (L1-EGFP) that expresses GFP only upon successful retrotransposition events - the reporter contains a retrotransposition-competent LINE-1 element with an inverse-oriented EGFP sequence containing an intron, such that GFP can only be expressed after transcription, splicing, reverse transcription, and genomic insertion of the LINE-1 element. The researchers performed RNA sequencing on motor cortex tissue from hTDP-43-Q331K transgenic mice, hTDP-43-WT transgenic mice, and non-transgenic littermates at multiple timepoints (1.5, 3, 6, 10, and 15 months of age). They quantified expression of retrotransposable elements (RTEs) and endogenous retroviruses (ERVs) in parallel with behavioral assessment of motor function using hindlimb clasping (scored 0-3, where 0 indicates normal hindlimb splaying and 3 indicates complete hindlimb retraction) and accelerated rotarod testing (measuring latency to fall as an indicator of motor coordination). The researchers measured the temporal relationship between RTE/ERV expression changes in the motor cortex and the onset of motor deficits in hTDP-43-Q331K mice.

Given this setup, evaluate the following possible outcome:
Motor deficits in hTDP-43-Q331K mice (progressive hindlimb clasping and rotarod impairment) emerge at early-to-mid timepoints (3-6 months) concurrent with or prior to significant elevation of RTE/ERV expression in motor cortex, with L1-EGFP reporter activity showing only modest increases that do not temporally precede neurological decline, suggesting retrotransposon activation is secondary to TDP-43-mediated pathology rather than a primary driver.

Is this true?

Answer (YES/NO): NO